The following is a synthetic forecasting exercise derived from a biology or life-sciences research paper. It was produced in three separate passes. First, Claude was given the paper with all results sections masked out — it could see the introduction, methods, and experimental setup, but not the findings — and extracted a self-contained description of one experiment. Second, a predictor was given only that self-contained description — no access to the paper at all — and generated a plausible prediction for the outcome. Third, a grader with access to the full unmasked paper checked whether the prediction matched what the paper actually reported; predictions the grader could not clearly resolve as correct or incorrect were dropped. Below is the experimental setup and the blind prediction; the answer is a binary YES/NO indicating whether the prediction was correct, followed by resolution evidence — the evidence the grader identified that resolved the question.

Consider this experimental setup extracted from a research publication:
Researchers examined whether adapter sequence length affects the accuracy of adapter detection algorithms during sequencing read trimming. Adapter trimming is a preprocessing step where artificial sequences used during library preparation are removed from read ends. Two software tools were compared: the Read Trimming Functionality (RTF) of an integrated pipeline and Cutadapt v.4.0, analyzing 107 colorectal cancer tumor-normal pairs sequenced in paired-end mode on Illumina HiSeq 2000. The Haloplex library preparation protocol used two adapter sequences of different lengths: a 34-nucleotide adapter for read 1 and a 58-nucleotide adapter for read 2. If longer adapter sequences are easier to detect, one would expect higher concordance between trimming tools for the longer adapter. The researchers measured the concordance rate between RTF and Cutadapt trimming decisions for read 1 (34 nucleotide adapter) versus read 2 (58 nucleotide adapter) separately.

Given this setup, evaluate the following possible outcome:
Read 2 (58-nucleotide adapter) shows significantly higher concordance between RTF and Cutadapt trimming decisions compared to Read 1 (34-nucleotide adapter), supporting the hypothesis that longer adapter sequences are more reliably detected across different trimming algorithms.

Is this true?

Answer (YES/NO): NO